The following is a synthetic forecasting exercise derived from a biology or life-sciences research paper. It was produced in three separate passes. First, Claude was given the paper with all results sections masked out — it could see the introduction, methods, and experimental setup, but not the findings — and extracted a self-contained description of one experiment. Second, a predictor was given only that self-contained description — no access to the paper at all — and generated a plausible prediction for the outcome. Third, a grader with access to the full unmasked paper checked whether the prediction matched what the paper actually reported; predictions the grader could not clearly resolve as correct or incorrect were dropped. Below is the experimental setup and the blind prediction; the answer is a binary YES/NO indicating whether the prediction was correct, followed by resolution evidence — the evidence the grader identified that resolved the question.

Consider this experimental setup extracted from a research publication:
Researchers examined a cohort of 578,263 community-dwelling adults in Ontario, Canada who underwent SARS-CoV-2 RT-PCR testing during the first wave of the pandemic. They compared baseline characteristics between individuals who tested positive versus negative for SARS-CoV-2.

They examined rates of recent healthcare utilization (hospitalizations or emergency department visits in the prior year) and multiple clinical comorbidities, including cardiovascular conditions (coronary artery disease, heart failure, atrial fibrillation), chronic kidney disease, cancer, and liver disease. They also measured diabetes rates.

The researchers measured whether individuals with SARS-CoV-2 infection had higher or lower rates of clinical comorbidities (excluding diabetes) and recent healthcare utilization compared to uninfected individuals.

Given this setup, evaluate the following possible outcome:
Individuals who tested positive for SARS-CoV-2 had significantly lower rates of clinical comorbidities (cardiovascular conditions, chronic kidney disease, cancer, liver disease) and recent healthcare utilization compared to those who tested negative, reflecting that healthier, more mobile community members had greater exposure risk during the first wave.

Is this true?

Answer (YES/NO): YES